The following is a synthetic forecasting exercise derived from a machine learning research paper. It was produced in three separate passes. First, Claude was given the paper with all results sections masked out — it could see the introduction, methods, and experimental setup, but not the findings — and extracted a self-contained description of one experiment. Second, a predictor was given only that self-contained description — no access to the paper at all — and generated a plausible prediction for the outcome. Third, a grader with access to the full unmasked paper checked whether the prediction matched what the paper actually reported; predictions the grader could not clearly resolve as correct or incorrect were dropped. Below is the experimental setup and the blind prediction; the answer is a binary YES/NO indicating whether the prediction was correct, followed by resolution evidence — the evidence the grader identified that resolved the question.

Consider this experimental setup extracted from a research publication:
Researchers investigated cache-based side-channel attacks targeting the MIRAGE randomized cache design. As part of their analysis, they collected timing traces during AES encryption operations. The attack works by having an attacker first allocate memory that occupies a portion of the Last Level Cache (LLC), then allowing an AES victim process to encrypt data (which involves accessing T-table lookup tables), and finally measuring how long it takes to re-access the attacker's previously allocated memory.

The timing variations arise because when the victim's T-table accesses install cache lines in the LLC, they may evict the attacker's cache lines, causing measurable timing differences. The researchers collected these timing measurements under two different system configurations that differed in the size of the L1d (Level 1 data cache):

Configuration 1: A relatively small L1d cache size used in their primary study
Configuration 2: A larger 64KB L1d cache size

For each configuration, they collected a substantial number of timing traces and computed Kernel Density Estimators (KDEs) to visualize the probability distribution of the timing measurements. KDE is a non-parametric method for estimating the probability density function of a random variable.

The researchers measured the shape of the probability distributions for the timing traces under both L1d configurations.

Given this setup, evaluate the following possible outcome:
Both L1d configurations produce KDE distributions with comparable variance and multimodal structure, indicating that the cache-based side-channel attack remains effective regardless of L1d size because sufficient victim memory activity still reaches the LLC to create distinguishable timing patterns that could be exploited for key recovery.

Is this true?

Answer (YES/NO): NO